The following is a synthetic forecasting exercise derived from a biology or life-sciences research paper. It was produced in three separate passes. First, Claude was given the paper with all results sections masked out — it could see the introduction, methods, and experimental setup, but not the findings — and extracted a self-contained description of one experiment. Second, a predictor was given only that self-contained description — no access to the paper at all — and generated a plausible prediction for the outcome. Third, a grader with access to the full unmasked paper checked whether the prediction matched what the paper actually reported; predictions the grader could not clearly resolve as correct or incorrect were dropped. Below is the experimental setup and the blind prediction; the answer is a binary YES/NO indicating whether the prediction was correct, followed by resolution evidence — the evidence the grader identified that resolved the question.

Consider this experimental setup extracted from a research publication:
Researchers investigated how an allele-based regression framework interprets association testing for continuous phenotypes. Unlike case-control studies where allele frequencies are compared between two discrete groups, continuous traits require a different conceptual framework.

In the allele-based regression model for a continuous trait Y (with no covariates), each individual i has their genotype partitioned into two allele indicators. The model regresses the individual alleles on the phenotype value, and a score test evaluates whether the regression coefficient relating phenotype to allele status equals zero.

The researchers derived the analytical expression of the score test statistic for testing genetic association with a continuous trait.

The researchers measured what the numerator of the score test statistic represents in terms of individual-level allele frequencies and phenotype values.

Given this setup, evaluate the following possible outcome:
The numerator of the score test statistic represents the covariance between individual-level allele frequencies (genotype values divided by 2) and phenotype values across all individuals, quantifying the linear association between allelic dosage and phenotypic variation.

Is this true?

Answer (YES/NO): NO